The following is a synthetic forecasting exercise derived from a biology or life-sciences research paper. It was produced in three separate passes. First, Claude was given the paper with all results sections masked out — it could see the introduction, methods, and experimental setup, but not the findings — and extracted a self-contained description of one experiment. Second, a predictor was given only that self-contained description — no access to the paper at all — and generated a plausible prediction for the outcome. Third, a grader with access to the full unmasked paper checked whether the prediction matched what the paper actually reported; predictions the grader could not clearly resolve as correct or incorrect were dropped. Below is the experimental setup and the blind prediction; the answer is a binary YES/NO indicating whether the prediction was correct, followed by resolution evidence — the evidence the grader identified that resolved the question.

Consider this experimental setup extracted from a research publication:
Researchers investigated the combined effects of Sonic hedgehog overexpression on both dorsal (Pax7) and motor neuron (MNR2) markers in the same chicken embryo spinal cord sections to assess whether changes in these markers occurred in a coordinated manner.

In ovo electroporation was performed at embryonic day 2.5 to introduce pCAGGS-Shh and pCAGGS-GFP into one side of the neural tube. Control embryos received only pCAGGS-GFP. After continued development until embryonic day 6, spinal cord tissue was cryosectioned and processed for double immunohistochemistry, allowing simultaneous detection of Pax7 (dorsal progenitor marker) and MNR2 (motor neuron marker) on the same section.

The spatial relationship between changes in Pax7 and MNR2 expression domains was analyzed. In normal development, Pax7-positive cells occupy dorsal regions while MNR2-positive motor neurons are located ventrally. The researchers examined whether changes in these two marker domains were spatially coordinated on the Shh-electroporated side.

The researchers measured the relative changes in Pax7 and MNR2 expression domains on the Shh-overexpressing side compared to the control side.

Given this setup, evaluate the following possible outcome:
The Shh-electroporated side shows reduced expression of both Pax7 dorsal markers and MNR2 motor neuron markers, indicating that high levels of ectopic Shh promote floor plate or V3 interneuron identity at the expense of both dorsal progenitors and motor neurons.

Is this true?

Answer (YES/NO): NO